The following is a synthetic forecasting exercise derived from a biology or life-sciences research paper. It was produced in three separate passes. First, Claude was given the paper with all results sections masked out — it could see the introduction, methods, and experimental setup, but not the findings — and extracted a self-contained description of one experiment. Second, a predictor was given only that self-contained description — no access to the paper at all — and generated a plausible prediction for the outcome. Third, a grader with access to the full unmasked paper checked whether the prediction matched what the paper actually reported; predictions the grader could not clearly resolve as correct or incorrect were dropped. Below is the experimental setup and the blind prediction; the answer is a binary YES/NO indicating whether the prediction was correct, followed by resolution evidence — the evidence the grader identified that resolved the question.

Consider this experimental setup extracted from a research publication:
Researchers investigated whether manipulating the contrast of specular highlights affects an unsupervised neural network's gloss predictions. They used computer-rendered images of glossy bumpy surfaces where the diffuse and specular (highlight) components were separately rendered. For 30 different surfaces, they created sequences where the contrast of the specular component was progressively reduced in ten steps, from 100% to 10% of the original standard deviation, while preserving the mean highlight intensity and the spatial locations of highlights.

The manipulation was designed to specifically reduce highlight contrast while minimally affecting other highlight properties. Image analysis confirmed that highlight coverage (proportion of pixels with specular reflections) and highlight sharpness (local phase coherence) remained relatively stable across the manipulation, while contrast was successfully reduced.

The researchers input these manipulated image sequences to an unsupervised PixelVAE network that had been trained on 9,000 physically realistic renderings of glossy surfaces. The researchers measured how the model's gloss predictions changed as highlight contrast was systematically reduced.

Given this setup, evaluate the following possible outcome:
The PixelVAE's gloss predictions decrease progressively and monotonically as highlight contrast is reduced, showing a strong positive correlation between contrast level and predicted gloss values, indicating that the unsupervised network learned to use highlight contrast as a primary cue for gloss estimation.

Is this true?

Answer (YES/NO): NO